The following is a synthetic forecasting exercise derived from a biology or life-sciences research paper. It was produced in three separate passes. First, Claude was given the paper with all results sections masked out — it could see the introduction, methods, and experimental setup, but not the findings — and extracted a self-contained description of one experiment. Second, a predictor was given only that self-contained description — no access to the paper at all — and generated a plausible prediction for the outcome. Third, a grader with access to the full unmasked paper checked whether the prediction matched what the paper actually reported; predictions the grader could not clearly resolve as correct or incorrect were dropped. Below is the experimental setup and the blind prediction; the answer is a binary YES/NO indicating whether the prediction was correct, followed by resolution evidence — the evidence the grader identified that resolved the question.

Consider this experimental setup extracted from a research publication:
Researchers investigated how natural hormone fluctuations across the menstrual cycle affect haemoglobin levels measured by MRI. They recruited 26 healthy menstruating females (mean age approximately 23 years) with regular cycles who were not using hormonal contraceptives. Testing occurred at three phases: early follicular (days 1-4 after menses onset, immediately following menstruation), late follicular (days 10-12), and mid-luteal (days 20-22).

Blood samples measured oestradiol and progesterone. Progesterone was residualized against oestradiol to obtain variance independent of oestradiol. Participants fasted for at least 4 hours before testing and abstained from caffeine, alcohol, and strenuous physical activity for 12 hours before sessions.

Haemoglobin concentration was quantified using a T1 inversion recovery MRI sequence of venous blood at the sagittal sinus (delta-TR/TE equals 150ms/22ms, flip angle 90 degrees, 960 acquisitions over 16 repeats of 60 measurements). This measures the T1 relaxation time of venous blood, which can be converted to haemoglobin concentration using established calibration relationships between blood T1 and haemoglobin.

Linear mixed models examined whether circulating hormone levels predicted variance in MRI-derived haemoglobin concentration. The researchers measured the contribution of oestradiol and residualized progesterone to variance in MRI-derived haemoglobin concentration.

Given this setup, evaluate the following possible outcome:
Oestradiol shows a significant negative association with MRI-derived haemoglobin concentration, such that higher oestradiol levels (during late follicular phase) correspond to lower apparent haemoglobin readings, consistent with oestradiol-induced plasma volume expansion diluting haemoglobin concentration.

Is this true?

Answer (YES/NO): NO